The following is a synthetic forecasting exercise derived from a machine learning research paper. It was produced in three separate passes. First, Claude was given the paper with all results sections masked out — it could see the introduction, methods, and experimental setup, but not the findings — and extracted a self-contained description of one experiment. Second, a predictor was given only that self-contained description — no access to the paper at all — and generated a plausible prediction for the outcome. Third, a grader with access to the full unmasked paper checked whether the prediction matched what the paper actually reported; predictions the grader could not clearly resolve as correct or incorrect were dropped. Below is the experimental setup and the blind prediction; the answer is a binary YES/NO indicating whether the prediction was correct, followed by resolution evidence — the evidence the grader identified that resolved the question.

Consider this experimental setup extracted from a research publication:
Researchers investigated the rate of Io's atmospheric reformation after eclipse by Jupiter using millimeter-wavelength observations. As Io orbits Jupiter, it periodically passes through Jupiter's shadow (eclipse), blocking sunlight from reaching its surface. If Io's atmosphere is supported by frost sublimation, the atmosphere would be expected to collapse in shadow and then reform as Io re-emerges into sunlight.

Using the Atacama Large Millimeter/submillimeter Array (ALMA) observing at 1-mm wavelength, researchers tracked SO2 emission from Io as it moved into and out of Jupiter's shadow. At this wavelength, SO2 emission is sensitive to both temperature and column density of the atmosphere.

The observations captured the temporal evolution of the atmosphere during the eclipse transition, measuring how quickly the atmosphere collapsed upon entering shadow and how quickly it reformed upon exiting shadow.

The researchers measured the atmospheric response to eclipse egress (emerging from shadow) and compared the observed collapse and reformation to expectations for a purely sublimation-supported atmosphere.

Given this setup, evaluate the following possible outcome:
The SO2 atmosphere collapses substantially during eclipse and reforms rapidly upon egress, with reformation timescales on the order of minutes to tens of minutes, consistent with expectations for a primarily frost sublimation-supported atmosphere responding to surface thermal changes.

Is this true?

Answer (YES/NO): NO